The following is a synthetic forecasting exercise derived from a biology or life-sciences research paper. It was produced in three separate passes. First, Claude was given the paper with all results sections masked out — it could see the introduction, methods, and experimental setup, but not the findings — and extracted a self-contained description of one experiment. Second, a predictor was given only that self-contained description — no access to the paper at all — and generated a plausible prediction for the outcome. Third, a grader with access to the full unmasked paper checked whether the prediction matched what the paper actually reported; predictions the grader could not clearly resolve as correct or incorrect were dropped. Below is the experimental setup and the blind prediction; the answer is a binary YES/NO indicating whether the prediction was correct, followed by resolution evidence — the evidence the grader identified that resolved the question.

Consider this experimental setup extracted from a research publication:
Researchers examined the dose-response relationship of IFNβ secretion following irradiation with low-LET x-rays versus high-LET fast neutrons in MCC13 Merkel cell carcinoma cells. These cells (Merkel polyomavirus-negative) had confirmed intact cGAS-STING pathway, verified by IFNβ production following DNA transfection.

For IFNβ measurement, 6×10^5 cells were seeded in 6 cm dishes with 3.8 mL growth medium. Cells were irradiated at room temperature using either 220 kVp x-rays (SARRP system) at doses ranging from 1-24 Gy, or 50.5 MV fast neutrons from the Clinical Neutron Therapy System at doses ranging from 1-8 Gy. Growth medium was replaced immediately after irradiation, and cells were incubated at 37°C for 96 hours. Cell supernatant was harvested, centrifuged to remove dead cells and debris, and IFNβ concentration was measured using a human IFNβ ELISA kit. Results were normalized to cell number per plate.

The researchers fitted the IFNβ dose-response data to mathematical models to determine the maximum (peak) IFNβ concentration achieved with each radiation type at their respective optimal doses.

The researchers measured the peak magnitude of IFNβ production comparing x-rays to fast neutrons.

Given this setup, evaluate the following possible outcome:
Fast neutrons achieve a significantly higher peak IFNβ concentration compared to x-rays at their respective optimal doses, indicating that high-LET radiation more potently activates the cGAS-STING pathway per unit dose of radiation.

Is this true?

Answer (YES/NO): NO